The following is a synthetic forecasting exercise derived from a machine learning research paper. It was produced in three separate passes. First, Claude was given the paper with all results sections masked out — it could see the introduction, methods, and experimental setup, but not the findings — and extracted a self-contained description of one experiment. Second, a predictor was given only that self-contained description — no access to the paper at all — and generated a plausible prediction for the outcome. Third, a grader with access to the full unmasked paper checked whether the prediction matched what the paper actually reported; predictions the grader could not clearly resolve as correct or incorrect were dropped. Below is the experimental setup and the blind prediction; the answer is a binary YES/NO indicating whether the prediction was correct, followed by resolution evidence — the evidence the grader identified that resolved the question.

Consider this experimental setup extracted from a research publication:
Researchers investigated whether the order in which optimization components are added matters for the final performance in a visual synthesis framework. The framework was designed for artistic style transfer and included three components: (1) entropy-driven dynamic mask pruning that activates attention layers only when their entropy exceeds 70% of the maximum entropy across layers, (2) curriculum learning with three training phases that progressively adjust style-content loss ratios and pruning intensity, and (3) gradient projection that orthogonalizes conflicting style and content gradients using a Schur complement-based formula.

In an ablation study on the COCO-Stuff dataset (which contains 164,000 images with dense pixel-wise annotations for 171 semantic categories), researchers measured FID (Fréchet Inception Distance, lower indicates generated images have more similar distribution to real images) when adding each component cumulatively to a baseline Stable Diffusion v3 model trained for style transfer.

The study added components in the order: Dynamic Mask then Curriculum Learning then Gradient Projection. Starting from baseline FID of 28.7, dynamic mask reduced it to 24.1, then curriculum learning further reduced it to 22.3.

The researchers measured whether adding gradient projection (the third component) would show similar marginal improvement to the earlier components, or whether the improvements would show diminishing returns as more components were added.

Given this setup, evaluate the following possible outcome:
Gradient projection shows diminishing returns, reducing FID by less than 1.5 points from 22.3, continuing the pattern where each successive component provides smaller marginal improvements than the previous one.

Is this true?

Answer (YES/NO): NO